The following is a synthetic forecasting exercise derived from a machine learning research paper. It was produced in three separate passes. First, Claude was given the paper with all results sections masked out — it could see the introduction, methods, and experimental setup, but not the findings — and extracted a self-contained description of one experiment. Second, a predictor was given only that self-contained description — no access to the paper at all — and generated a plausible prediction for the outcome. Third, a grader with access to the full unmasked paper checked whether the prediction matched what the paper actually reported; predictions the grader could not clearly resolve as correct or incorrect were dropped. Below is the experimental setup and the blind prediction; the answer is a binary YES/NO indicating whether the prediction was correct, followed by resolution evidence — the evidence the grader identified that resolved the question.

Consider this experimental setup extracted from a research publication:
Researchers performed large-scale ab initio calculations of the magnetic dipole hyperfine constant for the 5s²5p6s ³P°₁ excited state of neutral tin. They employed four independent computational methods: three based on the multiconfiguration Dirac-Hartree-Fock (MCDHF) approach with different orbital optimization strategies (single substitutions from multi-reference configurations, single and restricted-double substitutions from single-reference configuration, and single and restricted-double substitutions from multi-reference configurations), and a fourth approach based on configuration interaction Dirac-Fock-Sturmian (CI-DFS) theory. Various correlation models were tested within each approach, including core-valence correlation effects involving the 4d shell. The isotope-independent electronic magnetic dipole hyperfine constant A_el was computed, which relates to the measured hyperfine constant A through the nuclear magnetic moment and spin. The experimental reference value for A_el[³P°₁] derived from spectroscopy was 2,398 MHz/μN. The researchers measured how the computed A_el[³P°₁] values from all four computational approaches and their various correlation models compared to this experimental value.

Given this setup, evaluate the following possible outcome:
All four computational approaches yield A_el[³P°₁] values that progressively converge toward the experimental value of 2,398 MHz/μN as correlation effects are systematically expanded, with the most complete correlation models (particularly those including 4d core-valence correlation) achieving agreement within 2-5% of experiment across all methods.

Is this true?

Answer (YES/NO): NO